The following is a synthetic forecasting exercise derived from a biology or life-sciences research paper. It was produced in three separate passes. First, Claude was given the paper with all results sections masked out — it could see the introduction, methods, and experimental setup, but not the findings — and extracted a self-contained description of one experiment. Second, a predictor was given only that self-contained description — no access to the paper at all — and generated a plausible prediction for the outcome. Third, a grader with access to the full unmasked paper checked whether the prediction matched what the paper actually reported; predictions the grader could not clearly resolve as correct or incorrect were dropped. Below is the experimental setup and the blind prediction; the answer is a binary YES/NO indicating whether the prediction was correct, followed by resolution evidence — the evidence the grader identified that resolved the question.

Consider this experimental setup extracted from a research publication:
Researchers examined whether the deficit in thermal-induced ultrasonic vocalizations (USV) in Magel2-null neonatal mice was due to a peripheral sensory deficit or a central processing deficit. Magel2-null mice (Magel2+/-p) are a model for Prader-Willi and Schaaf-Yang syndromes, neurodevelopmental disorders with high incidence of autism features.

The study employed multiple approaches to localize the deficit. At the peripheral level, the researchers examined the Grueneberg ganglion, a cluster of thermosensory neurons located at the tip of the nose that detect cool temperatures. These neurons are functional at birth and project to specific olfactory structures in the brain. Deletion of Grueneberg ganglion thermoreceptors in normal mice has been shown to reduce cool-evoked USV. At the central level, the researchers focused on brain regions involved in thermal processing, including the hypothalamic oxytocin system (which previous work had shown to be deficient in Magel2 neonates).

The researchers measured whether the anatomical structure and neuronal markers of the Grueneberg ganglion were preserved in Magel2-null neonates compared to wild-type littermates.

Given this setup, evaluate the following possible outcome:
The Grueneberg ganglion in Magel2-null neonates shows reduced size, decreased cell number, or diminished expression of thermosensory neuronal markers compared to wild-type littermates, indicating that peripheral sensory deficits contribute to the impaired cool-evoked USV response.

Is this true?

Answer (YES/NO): NO